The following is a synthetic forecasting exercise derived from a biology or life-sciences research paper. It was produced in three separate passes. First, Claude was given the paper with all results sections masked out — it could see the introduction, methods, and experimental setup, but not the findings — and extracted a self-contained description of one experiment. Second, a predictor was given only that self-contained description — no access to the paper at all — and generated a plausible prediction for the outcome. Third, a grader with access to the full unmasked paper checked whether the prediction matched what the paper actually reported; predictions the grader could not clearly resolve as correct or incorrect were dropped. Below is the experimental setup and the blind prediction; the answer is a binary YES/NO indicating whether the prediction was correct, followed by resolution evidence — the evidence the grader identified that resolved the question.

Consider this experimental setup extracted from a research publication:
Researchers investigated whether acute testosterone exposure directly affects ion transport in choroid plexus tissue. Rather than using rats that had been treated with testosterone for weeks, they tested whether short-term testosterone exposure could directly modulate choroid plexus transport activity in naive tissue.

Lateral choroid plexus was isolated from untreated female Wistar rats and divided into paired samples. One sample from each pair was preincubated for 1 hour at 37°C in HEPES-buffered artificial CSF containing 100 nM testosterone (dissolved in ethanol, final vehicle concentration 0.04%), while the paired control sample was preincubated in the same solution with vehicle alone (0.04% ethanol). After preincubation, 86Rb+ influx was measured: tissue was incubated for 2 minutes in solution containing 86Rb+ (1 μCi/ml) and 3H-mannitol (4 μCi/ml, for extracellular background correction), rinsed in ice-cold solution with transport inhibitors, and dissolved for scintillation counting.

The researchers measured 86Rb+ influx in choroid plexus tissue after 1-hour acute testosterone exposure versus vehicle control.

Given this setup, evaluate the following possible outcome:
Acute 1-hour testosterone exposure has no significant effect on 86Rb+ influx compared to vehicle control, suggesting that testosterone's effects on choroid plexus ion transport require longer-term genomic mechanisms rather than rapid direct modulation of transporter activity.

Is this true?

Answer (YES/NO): YES